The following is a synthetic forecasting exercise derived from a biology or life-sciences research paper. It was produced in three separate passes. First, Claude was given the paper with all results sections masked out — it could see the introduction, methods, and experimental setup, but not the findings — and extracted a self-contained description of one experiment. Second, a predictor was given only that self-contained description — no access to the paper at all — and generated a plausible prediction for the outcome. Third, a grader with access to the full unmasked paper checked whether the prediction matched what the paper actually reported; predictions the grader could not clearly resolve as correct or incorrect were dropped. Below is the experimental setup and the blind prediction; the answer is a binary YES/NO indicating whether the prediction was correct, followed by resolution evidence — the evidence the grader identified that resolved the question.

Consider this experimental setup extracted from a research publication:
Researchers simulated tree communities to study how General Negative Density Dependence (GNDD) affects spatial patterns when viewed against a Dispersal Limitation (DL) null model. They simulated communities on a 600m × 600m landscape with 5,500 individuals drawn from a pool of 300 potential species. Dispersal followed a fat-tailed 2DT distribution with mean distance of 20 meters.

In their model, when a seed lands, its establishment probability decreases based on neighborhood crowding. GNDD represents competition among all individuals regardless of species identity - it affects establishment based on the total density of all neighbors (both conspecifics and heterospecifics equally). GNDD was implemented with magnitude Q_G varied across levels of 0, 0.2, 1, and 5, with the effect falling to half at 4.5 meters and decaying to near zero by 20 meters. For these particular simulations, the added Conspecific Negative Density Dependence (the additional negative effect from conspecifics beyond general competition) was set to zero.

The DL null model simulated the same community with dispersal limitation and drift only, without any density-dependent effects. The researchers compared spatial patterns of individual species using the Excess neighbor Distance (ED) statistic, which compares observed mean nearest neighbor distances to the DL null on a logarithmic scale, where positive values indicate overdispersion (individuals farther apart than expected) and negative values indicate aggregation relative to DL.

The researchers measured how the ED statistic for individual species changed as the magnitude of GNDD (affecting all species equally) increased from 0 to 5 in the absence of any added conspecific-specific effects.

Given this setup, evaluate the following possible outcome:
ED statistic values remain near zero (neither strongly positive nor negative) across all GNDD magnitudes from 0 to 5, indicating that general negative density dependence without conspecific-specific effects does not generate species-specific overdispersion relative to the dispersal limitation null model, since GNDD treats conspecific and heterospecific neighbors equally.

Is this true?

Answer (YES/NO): NO